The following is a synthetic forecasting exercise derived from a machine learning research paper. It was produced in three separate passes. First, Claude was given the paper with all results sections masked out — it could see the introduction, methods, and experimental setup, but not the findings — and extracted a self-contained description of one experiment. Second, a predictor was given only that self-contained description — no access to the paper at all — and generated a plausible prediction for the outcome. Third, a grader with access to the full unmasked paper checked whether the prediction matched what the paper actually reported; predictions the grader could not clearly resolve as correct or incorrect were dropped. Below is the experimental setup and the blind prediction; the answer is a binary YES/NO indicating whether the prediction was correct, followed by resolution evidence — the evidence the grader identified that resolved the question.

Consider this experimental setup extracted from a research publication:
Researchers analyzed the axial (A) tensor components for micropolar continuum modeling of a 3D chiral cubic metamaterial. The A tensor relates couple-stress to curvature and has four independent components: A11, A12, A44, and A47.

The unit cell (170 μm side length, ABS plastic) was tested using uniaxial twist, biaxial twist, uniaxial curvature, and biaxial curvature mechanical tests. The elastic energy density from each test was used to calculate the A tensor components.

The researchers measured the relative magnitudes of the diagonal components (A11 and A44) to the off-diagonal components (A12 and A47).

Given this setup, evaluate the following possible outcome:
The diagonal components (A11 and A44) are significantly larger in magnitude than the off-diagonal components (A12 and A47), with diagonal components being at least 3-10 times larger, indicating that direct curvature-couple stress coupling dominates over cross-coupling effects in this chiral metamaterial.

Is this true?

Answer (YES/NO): NO